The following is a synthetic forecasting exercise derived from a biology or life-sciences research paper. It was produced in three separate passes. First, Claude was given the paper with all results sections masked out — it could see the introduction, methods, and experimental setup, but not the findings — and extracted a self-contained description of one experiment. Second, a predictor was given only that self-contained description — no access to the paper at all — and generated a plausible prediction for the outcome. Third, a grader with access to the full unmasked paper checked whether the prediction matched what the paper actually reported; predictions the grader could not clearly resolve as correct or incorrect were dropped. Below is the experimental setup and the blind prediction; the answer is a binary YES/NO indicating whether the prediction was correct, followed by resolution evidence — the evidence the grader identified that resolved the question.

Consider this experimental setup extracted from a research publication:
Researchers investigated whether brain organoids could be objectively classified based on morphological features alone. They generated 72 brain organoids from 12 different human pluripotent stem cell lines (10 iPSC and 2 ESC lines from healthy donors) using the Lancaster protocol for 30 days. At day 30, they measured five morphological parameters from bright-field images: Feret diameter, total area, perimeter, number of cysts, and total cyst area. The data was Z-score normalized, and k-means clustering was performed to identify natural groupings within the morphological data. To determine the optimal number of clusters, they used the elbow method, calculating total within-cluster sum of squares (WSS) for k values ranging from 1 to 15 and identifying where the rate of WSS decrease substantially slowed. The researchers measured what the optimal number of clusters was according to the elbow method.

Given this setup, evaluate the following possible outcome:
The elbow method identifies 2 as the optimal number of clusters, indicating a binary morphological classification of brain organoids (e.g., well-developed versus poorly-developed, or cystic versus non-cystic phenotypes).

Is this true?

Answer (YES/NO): YES